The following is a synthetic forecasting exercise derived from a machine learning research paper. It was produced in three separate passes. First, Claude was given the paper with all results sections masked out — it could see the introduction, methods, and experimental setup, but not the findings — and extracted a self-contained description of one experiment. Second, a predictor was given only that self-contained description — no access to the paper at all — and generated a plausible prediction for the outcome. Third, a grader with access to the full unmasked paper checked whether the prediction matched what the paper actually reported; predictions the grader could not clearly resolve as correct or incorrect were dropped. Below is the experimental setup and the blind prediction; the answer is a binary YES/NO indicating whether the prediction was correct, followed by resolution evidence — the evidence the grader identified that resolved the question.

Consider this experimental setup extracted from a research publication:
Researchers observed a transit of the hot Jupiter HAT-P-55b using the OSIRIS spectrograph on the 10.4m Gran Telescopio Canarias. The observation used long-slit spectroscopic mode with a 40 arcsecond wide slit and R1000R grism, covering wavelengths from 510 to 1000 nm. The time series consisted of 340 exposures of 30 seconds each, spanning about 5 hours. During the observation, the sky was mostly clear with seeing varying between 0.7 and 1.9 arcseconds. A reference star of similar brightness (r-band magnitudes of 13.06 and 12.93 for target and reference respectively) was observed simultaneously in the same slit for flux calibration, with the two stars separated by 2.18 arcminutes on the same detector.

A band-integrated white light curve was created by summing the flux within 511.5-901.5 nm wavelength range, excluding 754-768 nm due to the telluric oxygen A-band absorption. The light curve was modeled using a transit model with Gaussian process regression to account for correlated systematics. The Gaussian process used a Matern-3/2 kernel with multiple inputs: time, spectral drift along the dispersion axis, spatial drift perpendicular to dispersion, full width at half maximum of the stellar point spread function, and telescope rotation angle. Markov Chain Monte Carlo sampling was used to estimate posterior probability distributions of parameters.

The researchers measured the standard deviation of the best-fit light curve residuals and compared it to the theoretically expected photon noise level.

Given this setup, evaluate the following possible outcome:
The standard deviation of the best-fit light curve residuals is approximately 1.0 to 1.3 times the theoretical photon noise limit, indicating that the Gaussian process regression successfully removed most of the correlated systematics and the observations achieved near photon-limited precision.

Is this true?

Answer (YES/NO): NO